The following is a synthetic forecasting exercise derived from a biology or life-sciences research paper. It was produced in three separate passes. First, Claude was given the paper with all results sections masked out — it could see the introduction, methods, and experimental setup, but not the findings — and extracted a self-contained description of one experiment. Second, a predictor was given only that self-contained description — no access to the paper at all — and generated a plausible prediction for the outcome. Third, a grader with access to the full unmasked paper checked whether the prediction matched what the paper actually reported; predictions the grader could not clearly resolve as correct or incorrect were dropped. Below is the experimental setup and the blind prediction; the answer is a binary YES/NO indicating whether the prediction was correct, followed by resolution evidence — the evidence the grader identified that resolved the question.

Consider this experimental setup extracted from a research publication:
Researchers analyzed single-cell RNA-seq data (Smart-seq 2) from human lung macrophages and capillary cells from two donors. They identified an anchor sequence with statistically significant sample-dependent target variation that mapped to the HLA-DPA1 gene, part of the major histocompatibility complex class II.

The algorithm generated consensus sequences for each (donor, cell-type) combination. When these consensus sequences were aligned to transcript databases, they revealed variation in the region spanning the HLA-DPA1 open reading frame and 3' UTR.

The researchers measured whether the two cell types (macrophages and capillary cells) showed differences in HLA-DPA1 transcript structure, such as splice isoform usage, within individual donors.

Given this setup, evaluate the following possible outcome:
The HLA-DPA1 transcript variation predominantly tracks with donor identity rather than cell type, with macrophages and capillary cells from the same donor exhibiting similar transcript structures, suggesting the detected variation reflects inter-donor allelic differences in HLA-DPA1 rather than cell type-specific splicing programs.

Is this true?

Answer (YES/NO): NO